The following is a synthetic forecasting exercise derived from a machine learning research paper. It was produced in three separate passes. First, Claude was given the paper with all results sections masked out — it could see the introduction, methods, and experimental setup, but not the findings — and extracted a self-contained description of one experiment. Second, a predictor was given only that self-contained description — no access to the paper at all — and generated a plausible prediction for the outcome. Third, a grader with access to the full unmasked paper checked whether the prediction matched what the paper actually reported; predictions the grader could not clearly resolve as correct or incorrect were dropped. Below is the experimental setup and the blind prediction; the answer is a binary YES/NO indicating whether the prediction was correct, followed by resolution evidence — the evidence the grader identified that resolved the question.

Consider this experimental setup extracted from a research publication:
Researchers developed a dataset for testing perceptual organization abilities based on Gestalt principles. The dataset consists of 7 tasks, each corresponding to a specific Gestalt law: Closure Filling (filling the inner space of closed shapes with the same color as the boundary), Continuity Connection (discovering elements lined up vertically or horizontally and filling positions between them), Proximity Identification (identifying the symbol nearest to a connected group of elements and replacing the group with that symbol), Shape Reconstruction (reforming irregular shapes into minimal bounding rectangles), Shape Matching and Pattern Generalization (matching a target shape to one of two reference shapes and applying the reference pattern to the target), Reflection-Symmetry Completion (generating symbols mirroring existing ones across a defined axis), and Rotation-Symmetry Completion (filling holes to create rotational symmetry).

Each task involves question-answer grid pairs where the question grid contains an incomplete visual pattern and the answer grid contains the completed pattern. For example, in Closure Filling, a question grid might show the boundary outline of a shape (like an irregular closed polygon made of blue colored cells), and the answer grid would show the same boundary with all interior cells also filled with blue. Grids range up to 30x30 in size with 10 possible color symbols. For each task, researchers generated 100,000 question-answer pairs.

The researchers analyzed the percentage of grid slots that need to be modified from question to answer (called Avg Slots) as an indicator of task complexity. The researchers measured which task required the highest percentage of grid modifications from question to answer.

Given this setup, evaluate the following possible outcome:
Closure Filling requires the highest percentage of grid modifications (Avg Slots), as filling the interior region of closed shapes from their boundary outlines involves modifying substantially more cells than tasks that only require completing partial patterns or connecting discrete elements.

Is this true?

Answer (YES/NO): NO